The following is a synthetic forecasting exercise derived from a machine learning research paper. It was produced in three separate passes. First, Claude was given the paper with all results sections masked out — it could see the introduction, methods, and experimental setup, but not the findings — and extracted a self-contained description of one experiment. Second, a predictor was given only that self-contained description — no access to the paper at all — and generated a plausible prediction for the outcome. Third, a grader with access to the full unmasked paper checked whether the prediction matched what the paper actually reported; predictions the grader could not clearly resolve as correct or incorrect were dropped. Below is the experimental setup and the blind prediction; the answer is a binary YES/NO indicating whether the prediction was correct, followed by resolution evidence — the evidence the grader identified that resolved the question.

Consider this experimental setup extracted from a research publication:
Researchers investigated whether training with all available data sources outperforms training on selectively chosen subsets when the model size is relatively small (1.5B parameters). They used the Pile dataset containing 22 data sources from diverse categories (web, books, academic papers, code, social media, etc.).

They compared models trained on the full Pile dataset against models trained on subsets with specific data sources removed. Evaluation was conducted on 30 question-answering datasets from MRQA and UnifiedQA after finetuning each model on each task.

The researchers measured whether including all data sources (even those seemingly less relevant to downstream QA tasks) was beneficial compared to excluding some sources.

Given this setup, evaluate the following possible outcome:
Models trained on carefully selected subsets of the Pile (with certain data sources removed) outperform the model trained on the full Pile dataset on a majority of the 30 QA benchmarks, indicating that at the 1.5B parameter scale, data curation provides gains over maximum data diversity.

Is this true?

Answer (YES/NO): NO